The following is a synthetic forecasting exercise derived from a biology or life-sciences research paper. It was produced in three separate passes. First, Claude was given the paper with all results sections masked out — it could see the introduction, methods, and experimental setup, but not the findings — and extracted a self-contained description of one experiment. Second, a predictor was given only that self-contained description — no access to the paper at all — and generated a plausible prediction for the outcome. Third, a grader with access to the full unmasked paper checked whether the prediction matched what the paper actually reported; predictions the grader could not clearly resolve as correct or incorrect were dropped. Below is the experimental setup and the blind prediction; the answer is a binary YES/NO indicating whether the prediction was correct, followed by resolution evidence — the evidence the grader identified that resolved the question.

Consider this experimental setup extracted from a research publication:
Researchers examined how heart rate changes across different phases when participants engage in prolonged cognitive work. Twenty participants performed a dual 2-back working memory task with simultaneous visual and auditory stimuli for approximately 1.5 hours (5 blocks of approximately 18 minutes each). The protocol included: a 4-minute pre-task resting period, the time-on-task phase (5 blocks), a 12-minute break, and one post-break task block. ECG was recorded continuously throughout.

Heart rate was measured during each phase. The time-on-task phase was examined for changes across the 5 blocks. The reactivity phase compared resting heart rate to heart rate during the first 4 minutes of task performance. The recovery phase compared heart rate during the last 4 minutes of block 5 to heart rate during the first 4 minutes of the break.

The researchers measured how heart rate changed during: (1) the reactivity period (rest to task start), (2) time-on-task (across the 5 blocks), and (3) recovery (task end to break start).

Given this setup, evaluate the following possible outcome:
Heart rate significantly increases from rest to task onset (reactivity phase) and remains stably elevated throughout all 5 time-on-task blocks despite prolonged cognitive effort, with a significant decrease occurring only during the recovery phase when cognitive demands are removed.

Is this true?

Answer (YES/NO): NO